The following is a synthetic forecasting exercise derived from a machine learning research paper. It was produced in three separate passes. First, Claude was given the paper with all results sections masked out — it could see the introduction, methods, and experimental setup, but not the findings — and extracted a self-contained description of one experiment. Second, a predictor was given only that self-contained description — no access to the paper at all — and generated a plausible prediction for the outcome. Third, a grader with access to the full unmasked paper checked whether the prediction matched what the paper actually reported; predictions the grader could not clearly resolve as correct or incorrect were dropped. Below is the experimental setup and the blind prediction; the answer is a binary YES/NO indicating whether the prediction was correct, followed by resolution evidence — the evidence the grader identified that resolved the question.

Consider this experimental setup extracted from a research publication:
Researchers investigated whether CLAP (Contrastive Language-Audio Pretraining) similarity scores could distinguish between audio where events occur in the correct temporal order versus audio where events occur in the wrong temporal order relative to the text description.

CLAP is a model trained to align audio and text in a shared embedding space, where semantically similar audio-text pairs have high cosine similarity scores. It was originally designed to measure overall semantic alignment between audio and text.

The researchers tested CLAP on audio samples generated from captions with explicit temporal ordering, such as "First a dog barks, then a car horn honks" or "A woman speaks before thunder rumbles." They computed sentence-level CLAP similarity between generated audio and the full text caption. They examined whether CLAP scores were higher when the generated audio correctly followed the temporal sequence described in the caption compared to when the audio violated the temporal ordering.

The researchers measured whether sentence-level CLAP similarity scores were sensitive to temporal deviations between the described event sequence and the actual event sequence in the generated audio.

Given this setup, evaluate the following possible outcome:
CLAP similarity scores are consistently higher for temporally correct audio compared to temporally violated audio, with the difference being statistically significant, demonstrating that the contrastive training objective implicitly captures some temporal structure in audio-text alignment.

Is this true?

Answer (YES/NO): NO